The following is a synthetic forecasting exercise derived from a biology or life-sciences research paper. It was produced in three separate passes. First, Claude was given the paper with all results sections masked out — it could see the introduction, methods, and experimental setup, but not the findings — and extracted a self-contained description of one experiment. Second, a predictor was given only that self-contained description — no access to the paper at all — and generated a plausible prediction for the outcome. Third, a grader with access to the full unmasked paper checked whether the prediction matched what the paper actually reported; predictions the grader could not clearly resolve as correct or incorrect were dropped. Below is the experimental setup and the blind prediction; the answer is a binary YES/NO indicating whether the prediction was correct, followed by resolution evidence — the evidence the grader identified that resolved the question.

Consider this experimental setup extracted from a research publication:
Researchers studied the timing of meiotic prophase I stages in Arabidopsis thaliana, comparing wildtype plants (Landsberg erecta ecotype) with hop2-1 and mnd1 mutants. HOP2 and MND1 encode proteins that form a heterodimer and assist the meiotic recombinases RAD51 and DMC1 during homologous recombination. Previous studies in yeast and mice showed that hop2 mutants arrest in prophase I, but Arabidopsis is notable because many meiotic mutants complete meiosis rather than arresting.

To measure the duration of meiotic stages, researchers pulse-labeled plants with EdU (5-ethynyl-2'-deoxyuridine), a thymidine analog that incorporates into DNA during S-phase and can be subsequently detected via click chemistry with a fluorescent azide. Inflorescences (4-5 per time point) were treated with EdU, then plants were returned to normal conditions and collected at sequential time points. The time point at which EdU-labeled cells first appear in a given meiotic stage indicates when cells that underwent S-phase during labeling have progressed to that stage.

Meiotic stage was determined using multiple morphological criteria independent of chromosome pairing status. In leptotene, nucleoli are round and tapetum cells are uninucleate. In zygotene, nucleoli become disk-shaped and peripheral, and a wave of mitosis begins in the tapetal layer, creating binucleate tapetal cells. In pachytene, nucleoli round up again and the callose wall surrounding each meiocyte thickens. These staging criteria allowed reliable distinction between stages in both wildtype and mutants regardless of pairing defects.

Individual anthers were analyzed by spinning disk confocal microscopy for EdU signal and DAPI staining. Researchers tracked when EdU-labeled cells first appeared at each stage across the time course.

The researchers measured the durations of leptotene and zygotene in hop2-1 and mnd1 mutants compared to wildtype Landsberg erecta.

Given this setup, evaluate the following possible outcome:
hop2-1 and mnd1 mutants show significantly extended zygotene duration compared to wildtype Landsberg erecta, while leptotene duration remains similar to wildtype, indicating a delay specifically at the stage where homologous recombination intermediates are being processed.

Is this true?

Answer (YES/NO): NO